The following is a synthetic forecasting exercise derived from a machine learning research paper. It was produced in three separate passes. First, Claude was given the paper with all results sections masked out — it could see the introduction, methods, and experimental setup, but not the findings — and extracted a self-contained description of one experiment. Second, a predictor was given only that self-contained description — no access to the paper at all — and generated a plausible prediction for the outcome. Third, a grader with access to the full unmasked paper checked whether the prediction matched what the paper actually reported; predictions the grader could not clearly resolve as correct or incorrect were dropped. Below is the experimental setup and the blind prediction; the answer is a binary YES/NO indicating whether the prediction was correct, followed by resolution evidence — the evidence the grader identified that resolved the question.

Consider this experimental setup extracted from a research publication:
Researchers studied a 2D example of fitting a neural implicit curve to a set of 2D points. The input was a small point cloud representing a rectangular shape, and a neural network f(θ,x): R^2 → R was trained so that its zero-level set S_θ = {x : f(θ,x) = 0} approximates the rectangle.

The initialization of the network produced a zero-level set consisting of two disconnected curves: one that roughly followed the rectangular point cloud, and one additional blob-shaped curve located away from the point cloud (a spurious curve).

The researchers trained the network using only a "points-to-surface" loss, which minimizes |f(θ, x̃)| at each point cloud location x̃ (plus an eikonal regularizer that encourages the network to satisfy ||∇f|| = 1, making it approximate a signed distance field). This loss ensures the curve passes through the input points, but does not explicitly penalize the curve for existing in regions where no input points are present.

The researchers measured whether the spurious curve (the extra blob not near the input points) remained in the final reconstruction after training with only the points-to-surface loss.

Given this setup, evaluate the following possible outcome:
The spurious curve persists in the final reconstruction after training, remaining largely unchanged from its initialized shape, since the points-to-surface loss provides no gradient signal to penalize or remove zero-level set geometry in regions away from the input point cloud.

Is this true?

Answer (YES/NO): YES